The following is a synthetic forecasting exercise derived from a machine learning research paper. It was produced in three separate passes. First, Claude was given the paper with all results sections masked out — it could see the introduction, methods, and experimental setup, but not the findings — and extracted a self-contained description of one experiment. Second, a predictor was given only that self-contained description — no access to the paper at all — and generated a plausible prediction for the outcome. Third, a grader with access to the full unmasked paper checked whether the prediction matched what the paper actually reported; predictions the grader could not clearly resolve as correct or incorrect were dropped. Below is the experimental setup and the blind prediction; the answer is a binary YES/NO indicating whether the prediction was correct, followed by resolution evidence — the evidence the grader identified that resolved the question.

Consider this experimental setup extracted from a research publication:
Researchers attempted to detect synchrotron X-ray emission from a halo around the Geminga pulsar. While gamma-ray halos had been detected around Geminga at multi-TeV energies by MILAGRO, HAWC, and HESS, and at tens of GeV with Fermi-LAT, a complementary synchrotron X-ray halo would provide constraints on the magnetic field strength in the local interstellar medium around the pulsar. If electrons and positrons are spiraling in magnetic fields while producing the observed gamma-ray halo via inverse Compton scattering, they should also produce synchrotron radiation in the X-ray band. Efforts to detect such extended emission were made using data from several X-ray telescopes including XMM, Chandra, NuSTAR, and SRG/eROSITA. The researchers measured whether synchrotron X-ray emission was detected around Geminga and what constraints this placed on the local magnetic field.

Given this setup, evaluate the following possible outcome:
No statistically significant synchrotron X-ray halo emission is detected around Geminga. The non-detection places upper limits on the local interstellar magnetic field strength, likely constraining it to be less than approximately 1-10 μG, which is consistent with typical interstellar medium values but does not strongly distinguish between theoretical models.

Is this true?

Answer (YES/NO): NO